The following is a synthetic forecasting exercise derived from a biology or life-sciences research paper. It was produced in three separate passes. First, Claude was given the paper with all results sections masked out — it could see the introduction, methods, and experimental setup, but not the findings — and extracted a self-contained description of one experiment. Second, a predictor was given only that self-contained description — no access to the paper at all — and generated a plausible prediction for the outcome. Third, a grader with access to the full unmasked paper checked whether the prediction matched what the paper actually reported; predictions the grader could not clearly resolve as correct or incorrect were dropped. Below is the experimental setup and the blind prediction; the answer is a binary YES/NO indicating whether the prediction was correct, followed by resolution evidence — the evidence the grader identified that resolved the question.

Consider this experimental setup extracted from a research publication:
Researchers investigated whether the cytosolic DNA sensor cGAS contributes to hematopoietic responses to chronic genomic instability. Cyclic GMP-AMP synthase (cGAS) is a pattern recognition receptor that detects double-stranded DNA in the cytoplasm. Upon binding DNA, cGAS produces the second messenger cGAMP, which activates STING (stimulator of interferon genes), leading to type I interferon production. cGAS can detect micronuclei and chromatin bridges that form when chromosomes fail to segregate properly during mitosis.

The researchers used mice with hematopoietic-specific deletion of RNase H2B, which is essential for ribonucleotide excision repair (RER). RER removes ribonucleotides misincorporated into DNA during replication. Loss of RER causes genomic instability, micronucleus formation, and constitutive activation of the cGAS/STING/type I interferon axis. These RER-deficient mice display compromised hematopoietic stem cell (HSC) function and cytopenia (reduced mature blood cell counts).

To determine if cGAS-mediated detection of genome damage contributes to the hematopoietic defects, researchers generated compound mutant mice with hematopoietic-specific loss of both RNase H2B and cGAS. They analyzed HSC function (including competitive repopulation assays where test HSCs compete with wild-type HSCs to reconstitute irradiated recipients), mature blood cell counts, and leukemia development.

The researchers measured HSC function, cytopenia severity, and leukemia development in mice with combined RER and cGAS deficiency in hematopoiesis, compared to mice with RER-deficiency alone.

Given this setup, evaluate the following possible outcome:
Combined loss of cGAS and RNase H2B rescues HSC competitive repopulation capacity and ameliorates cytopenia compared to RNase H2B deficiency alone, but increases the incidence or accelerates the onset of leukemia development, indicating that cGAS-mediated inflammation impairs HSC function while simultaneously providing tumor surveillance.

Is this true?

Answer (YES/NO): NO